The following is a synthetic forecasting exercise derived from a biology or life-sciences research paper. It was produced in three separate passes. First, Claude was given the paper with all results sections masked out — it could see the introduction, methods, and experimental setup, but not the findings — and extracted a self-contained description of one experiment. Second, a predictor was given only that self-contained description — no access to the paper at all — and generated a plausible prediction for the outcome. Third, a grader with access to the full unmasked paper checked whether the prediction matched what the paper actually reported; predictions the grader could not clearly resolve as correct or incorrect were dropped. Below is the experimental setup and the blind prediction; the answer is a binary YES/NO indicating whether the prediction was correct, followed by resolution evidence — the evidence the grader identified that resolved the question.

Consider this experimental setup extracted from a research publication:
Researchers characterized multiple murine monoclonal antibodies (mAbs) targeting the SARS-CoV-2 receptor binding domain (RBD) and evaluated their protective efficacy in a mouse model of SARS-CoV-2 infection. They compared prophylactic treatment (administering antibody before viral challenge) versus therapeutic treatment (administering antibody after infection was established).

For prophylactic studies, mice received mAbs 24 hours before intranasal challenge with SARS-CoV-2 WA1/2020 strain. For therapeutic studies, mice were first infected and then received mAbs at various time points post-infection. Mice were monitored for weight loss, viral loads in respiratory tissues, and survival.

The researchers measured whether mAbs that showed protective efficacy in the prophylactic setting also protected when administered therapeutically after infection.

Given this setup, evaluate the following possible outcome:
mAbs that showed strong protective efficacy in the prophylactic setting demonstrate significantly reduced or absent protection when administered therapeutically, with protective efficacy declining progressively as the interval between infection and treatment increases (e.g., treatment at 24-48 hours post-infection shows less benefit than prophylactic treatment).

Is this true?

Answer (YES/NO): NO